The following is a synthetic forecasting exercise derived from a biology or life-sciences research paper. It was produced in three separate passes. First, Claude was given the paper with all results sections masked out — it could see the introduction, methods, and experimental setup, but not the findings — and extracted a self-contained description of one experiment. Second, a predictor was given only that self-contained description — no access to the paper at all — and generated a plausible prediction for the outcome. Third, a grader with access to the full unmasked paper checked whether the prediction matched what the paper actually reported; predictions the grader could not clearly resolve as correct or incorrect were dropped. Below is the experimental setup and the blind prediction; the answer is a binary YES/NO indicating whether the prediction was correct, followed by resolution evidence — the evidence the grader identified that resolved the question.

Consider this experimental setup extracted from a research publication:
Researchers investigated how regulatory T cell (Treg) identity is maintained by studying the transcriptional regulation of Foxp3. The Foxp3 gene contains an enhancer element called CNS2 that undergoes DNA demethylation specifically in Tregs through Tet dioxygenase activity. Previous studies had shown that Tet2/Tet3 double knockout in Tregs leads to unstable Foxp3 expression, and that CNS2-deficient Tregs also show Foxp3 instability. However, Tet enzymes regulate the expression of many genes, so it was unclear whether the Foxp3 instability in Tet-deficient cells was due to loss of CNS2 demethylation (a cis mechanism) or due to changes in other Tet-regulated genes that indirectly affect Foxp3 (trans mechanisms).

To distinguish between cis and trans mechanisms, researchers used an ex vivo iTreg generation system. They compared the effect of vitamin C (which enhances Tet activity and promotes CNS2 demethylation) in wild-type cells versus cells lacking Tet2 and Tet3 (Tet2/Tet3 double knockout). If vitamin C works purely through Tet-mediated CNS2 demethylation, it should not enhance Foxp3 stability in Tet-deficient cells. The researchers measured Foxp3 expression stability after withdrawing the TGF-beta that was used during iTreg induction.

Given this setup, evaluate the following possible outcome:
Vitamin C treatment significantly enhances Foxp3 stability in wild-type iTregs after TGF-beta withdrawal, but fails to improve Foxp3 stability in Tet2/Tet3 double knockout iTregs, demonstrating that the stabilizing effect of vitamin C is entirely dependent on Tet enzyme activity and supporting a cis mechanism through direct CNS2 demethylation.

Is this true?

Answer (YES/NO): NO